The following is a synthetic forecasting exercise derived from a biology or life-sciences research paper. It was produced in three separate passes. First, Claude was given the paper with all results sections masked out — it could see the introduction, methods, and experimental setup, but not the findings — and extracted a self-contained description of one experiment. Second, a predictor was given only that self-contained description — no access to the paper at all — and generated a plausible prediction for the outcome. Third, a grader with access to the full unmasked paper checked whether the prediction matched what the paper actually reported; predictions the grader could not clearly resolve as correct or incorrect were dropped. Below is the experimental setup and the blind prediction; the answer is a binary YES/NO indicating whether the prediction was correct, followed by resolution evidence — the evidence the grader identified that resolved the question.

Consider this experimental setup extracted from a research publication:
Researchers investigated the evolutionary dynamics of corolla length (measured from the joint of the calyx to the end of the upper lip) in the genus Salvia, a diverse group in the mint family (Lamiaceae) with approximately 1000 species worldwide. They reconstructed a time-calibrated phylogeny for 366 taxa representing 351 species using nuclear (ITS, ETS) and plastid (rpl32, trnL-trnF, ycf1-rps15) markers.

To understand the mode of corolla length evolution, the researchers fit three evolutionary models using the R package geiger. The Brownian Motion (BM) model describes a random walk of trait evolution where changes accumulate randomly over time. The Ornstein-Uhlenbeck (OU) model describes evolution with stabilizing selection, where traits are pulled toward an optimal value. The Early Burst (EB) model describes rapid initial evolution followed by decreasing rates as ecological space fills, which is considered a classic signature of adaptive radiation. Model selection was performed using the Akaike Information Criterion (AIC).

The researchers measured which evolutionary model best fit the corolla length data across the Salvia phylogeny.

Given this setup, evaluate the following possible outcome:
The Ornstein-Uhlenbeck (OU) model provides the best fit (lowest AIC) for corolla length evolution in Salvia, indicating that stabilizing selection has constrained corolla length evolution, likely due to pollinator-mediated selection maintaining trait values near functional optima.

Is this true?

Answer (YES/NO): YES